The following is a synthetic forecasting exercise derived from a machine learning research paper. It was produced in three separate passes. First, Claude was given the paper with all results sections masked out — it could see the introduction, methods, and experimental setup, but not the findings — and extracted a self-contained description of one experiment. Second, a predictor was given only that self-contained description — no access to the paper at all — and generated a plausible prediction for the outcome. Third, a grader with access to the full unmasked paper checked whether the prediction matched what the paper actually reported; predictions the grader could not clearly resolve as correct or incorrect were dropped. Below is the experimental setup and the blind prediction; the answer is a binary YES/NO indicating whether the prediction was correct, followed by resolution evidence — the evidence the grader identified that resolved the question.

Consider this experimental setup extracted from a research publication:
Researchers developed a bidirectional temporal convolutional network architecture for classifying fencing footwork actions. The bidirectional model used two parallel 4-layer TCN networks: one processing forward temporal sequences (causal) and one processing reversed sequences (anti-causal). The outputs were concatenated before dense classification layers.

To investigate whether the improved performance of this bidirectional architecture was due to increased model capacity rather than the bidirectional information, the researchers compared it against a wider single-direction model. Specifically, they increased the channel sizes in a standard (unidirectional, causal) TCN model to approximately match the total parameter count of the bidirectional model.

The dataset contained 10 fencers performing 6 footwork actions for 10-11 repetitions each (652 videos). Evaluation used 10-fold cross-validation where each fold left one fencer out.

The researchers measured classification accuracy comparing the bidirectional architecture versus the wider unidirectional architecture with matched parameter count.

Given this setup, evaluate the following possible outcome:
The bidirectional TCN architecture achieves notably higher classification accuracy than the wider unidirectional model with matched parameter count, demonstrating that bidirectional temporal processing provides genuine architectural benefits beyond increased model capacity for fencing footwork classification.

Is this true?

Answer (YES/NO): YES